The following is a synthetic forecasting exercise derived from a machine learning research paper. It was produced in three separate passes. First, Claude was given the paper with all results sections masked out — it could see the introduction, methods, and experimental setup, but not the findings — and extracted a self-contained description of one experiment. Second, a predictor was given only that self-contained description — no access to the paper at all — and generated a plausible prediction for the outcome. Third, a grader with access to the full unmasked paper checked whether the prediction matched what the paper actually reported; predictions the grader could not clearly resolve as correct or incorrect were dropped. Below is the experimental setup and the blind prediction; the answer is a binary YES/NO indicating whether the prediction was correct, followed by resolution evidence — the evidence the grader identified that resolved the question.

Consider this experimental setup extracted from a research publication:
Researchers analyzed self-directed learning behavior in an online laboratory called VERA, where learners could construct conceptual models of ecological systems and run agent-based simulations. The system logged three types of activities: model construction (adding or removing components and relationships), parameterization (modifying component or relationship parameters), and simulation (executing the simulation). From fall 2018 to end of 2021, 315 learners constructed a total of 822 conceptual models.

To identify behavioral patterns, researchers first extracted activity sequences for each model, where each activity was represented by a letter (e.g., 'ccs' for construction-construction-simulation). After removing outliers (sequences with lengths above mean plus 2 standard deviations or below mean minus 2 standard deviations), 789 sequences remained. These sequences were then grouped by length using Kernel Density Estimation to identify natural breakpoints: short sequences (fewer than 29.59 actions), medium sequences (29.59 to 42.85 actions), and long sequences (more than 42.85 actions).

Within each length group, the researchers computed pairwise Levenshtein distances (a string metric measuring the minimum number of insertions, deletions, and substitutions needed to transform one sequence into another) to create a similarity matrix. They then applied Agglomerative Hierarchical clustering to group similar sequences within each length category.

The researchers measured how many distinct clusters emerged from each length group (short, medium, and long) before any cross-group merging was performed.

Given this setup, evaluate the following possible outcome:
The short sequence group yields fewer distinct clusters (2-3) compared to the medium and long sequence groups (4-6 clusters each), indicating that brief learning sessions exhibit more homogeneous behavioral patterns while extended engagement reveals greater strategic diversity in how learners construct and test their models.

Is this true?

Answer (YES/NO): NO